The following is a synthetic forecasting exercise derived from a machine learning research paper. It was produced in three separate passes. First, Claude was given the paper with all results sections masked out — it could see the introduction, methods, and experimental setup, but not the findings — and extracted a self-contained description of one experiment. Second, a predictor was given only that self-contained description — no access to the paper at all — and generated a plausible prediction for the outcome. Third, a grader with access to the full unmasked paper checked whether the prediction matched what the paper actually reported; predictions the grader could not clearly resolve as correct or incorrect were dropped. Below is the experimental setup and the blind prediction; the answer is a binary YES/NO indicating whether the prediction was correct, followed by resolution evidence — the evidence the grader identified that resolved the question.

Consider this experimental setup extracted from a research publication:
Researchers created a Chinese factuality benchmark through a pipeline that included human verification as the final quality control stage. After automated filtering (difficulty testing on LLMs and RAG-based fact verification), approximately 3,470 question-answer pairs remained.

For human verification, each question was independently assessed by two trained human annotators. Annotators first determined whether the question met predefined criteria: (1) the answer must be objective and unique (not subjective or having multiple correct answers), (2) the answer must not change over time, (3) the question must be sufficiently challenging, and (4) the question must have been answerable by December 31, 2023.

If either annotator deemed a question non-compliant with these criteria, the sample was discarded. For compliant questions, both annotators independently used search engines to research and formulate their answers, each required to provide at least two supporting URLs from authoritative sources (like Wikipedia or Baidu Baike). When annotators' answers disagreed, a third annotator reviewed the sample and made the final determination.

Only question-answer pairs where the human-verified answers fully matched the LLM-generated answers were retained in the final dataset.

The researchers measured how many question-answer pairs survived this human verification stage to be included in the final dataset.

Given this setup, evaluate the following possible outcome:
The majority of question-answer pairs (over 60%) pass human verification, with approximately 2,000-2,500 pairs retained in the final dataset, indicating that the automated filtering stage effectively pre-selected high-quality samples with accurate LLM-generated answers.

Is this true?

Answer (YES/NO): NO